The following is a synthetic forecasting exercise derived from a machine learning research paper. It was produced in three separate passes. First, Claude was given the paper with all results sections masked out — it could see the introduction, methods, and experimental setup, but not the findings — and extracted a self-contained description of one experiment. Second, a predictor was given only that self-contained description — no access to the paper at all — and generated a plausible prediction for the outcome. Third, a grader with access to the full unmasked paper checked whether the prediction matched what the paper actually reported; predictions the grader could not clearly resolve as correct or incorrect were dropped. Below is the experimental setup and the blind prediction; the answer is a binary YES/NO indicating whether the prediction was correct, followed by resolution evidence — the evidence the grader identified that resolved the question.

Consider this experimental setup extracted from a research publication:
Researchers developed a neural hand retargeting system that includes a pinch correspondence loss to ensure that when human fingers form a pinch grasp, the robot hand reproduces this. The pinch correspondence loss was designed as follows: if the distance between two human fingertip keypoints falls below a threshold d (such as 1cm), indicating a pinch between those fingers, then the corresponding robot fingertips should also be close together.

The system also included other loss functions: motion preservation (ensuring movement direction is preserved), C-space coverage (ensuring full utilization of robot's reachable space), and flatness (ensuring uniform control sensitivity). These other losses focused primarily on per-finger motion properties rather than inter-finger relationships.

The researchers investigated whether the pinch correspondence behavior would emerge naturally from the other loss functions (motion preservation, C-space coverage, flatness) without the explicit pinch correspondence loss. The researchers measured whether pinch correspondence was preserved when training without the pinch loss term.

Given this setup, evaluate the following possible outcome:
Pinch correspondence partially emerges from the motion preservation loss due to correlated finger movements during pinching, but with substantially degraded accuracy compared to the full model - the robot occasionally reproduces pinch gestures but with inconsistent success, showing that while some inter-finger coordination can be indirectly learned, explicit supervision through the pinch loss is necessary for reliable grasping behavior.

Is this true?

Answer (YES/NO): NO